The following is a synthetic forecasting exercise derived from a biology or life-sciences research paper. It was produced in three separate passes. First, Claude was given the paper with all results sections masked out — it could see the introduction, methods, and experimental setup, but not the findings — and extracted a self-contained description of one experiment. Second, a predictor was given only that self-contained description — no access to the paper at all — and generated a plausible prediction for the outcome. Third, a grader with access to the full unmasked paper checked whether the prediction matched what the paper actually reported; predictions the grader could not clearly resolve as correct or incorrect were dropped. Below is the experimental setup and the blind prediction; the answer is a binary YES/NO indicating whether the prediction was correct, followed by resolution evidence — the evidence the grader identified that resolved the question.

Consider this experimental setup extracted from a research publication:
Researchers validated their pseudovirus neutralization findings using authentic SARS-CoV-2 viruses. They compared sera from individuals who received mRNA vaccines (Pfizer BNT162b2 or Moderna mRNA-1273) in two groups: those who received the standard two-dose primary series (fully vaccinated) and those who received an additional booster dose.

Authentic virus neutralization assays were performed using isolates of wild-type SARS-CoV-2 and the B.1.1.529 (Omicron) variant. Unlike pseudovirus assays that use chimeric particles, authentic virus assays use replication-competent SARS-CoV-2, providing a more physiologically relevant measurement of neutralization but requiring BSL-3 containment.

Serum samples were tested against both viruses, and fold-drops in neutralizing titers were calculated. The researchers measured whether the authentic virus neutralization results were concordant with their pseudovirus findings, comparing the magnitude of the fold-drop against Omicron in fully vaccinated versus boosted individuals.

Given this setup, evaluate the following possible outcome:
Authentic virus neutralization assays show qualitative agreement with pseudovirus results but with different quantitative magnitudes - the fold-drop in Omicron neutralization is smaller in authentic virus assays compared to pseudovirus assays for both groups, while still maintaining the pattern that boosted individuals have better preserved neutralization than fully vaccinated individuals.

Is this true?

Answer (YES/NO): YES